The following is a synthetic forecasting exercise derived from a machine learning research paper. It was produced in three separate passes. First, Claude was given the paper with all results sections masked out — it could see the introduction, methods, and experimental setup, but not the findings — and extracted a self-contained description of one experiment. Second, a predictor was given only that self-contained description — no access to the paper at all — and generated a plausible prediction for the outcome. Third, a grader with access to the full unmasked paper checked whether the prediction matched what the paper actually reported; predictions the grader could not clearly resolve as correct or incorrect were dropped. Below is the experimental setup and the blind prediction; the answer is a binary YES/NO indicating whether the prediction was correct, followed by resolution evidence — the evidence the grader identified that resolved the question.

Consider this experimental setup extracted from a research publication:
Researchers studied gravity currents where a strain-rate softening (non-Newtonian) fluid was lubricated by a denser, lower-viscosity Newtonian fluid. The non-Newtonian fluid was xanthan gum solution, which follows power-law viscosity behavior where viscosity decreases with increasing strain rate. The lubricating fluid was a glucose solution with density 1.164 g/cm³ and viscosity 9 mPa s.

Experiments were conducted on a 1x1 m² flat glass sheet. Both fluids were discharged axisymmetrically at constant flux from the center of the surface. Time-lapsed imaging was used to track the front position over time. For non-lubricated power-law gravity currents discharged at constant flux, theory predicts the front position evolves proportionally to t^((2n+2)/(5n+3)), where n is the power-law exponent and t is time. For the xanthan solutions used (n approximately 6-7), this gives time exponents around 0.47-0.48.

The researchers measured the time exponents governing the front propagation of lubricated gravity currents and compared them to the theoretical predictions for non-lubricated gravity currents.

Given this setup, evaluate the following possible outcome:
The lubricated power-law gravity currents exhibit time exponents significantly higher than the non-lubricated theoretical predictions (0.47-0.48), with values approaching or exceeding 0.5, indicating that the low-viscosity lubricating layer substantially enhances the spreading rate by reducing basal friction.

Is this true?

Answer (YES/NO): NO